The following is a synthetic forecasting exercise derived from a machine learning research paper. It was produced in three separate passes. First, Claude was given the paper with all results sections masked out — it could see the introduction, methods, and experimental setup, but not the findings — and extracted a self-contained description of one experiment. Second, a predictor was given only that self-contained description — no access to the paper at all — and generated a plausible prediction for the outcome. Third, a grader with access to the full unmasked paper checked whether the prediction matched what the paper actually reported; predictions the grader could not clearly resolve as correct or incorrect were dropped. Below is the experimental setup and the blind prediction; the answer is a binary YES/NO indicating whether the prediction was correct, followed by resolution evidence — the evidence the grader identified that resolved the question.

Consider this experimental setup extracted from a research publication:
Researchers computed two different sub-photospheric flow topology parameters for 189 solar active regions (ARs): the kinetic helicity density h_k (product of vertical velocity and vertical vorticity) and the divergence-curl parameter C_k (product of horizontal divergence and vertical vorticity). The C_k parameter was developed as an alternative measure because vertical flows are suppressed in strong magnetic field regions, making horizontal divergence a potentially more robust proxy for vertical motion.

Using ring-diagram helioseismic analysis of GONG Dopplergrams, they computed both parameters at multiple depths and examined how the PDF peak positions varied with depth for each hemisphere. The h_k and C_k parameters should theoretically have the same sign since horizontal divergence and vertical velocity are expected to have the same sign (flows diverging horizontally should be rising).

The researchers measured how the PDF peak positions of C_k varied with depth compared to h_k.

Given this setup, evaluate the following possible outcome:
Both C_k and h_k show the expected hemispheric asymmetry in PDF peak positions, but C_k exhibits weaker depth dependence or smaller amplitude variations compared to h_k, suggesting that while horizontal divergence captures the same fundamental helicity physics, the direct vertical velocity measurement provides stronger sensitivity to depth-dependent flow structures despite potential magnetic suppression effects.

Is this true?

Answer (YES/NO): YES